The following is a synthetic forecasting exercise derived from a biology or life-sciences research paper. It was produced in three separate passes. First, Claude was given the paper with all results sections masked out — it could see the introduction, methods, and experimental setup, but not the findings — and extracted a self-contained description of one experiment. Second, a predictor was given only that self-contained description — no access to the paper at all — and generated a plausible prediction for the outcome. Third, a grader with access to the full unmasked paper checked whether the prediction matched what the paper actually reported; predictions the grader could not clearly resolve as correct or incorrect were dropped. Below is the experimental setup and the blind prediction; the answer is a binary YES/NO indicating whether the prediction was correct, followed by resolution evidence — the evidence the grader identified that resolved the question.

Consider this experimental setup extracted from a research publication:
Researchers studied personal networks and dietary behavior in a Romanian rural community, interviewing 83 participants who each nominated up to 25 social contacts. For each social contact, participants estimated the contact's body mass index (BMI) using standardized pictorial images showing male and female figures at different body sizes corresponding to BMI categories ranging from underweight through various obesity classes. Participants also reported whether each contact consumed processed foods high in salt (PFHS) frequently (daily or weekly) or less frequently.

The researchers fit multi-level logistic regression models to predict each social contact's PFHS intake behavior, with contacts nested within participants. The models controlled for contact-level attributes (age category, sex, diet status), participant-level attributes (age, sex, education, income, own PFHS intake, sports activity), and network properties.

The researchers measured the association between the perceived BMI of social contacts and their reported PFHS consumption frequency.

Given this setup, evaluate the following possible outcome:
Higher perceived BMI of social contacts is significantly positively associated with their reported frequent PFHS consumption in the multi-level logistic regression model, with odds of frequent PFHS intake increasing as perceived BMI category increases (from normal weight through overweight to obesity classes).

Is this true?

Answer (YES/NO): YES